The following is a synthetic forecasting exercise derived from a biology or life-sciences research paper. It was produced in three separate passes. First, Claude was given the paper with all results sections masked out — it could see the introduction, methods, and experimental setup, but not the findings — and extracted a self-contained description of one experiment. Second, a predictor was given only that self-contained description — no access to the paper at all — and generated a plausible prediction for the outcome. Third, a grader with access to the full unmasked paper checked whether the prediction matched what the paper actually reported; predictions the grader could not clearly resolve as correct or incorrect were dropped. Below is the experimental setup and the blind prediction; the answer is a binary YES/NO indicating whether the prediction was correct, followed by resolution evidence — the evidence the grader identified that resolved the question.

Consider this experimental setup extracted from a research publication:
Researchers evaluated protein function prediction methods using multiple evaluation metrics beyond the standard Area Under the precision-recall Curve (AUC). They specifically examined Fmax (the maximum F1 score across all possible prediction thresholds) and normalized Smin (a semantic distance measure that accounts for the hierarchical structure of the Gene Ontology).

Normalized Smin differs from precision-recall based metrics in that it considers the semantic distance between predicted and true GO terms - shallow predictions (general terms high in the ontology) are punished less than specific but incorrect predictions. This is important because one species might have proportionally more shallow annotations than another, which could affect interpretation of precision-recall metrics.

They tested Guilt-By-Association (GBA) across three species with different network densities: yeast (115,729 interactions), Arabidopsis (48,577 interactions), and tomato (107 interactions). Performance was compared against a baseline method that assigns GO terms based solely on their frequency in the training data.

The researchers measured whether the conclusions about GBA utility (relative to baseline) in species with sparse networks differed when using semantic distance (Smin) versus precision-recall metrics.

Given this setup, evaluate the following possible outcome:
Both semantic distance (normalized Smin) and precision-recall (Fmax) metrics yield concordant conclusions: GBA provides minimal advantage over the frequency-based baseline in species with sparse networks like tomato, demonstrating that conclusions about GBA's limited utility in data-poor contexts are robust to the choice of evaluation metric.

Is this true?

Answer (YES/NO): NO